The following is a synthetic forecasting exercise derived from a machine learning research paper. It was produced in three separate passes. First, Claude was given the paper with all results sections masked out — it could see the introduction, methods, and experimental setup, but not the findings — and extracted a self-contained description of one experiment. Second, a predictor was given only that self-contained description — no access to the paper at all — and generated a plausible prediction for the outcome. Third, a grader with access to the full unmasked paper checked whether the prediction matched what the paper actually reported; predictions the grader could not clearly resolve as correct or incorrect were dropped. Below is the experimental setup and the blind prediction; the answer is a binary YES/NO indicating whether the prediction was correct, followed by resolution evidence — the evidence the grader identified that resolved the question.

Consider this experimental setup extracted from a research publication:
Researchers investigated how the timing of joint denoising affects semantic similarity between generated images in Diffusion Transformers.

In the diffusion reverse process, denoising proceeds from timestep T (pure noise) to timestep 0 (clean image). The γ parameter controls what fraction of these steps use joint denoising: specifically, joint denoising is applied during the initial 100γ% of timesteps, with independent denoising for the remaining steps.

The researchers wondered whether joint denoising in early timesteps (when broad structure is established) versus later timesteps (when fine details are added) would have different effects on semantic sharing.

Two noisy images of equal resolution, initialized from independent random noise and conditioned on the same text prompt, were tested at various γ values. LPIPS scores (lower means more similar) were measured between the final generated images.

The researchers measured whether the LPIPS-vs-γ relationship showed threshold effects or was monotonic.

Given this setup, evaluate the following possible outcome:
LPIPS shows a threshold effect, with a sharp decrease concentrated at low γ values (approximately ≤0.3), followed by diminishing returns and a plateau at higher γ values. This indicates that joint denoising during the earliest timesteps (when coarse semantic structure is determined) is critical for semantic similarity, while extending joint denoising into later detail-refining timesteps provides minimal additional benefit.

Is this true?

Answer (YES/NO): NO